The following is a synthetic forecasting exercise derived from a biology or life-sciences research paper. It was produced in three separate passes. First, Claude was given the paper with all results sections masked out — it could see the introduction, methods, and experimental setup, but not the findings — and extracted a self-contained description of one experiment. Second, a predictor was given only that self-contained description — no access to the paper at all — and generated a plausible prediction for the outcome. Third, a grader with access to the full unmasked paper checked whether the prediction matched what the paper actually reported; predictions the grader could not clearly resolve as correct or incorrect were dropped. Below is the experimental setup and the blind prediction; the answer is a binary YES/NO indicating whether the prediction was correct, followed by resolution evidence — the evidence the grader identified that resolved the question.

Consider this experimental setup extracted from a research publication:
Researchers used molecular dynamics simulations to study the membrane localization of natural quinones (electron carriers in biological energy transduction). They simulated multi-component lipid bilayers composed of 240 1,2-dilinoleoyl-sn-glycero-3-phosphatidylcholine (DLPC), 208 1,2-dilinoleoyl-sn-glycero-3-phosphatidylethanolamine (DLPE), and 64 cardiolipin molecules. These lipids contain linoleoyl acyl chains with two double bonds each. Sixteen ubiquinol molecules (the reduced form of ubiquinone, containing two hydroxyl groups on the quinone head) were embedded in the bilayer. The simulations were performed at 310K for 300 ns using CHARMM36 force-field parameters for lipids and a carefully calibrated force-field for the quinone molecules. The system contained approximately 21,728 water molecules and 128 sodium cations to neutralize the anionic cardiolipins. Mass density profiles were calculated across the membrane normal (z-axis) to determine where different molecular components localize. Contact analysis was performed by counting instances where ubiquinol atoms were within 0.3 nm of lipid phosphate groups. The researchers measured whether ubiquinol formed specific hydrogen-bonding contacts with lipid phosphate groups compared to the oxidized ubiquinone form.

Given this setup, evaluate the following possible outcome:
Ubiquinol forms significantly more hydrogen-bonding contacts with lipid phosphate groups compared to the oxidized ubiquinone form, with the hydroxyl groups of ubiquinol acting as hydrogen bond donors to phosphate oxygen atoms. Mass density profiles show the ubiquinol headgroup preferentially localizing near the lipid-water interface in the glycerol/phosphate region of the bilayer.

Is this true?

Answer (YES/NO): YES